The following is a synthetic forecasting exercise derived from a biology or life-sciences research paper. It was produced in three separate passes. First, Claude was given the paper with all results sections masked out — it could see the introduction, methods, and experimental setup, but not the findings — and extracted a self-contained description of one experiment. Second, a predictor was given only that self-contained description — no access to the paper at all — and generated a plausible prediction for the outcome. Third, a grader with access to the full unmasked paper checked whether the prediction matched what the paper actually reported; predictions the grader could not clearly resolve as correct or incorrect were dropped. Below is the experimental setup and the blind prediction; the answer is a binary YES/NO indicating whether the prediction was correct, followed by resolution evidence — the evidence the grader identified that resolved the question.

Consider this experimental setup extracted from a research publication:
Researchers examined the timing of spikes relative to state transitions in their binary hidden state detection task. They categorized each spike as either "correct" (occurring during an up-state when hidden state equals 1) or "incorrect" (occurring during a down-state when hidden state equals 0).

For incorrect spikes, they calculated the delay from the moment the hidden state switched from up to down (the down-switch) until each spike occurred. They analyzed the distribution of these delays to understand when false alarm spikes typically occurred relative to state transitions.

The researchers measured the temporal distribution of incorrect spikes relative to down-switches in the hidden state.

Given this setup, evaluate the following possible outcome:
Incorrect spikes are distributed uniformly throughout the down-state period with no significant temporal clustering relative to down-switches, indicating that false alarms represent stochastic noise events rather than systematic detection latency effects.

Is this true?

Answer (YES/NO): NO